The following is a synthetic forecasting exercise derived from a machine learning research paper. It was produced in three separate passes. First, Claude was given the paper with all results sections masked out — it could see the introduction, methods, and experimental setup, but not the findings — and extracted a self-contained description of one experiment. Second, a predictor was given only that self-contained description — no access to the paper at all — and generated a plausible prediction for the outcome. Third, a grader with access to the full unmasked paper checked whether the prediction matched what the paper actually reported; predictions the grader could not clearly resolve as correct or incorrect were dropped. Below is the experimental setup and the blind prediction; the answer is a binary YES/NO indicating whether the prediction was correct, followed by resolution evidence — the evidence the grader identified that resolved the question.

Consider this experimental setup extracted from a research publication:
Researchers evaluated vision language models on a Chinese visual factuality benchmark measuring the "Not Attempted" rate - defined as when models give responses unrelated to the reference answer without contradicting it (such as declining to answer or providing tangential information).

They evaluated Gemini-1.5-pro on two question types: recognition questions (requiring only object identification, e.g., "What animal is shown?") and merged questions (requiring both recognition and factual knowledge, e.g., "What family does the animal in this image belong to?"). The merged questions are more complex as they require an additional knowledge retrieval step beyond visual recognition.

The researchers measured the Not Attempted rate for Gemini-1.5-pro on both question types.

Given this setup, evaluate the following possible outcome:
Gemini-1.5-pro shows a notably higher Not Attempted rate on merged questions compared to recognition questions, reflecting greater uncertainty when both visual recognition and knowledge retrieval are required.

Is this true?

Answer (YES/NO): NO